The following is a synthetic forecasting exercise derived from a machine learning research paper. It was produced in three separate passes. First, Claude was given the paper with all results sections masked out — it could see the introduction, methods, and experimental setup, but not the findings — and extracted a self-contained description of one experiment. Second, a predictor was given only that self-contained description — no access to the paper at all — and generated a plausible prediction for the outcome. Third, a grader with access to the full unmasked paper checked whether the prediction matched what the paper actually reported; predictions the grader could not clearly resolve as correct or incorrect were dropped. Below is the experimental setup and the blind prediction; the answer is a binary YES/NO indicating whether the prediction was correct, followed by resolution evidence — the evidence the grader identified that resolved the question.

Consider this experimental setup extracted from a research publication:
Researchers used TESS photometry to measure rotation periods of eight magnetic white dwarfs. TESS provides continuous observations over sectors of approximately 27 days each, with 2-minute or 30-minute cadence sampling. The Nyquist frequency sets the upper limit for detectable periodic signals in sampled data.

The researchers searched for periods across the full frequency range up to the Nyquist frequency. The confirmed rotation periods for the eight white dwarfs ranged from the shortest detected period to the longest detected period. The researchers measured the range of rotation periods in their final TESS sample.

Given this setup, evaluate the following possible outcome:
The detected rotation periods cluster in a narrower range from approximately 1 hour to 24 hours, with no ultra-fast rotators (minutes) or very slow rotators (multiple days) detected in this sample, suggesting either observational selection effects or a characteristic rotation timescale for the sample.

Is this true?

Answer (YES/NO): NO